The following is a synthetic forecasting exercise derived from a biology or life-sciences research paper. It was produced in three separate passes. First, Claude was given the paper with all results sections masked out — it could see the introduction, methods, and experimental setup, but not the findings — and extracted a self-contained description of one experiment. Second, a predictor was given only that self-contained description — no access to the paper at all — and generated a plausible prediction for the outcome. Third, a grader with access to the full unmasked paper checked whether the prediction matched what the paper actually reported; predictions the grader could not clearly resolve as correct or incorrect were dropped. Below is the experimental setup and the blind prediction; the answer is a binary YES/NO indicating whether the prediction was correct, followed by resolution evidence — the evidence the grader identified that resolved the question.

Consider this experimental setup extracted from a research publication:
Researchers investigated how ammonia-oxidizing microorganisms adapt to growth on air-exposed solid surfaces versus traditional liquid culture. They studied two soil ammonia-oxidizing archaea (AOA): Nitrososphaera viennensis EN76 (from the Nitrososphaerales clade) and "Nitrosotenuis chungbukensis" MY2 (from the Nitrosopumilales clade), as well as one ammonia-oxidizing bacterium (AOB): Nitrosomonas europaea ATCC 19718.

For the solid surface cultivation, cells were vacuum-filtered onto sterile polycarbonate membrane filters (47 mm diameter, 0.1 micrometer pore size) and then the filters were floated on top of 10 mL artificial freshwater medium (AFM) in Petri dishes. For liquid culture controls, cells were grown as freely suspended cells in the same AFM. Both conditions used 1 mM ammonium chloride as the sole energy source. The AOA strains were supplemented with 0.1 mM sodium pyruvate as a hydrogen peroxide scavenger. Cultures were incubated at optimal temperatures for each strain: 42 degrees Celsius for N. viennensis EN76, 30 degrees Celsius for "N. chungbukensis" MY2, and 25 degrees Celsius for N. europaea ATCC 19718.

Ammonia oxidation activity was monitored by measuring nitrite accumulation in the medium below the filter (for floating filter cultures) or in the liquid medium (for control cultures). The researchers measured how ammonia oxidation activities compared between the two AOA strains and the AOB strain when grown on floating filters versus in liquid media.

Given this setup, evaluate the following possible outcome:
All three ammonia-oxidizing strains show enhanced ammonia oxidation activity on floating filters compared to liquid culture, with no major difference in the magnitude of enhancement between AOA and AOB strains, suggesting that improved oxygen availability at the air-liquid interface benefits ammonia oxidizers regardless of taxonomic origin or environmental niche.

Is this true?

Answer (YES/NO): NO